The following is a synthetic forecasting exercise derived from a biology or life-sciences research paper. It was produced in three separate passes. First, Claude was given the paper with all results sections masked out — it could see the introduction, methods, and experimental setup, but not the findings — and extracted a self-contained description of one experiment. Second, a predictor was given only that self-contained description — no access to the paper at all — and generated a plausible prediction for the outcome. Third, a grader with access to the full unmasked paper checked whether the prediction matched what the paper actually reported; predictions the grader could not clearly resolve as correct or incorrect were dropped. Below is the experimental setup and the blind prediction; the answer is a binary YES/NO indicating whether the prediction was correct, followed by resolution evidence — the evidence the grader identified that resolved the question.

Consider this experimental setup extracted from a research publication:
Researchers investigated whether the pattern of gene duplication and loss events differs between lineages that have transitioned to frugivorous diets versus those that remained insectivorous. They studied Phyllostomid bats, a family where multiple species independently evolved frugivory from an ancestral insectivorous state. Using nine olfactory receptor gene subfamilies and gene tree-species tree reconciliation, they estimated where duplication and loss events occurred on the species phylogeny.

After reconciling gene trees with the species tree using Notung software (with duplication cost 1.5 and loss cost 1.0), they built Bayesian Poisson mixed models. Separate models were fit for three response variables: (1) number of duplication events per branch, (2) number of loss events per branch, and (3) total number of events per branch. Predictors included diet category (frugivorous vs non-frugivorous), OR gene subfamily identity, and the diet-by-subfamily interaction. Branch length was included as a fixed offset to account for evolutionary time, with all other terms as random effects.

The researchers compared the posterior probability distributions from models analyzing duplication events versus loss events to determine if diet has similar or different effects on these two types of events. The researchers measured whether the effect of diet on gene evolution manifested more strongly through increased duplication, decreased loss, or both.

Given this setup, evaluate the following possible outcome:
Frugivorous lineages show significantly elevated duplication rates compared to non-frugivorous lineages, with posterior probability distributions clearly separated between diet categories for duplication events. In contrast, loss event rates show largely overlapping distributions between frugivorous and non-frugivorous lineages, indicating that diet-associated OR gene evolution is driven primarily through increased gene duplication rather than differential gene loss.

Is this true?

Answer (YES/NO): NO